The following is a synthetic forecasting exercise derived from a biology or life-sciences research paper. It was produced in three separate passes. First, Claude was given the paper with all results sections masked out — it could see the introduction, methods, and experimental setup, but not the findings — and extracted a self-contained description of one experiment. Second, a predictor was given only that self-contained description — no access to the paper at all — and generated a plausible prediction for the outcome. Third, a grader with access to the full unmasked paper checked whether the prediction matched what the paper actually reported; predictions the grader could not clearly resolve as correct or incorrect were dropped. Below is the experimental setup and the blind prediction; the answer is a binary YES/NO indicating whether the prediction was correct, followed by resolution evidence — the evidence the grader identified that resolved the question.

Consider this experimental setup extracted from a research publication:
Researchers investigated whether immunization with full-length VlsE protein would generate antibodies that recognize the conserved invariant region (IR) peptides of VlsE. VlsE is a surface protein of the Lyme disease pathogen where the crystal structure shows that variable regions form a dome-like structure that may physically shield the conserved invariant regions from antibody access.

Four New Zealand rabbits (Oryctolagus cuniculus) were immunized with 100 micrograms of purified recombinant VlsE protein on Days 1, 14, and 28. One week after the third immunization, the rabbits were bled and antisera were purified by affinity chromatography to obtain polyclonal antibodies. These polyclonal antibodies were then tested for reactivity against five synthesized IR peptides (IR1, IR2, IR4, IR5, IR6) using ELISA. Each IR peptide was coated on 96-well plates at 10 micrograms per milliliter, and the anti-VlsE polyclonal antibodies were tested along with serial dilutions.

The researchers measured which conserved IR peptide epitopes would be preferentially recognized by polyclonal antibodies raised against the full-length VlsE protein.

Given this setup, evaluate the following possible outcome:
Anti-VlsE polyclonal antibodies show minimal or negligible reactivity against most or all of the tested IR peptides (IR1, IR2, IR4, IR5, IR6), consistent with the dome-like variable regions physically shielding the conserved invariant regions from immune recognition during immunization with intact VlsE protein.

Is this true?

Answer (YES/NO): NO